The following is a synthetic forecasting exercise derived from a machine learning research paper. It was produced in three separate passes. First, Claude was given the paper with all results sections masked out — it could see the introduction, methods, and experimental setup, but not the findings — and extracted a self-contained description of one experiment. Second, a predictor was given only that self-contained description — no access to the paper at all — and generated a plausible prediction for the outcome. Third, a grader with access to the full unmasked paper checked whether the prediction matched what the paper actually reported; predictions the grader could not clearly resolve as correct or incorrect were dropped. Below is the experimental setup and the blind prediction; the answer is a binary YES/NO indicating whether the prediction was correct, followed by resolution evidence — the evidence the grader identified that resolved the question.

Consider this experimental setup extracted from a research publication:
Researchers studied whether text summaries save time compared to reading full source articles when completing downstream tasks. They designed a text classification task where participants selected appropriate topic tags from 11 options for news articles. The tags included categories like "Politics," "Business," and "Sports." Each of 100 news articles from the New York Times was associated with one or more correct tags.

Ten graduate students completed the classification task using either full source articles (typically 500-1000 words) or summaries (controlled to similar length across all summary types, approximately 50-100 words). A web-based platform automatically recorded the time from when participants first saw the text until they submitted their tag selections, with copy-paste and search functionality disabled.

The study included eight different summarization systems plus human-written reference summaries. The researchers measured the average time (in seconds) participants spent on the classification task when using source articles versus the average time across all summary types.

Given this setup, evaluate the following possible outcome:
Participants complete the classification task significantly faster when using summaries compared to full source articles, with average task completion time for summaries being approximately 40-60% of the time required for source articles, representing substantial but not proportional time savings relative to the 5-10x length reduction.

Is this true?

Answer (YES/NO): YES